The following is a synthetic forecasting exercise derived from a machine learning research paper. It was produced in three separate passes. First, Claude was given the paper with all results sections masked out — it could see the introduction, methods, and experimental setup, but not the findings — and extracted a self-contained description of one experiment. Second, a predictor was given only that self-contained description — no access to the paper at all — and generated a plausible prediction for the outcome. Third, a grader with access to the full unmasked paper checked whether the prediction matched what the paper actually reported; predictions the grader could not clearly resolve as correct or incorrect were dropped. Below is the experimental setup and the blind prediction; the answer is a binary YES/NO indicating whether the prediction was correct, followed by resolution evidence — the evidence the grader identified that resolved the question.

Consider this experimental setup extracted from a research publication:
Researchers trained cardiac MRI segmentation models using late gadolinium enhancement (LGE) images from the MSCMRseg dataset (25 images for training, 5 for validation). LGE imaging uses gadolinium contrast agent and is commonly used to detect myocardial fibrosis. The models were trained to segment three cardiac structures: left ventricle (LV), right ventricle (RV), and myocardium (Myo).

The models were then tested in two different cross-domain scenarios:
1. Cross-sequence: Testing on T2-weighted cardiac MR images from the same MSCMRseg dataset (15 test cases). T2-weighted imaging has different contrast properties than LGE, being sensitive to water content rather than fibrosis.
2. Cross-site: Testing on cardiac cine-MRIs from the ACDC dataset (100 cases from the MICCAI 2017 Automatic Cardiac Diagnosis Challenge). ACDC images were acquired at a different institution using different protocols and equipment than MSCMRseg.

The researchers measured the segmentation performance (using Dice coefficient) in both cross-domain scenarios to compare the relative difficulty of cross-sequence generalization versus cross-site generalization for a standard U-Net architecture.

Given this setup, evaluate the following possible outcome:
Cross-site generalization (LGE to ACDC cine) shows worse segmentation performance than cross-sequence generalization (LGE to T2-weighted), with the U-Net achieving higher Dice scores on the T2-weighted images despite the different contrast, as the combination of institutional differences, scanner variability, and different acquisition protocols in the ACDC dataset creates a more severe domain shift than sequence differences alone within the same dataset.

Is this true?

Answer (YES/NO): NO